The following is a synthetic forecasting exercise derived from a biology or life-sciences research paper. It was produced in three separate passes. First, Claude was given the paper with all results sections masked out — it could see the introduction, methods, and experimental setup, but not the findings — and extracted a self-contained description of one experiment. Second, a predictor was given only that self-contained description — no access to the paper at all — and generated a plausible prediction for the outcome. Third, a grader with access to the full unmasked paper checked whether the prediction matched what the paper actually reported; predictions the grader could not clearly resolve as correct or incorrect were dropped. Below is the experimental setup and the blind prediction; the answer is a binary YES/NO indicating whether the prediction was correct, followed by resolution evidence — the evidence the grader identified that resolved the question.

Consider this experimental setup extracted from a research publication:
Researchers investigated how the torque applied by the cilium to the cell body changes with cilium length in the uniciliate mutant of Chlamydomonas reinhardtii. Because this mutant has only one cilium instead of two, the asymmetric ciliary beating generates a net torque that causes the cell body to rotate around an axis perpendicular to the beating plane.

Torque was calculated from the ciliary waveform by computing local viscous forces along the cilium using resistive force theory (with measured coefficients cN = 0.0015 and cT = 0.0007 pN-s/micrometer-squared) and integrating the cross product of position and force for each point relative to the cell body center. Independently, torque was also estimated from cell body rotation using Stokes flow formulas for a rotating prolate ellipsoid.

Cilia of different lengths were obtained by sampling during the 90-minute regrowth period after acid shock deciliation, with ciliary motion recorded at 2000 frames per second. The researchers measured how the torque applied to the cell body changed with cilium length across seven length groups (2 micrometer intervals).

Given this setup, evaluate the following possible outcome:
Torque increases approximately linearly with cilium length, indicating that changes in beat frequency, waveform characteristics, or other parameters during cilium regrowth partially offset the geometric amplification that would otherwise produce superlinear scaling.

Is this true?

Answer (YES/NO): YES